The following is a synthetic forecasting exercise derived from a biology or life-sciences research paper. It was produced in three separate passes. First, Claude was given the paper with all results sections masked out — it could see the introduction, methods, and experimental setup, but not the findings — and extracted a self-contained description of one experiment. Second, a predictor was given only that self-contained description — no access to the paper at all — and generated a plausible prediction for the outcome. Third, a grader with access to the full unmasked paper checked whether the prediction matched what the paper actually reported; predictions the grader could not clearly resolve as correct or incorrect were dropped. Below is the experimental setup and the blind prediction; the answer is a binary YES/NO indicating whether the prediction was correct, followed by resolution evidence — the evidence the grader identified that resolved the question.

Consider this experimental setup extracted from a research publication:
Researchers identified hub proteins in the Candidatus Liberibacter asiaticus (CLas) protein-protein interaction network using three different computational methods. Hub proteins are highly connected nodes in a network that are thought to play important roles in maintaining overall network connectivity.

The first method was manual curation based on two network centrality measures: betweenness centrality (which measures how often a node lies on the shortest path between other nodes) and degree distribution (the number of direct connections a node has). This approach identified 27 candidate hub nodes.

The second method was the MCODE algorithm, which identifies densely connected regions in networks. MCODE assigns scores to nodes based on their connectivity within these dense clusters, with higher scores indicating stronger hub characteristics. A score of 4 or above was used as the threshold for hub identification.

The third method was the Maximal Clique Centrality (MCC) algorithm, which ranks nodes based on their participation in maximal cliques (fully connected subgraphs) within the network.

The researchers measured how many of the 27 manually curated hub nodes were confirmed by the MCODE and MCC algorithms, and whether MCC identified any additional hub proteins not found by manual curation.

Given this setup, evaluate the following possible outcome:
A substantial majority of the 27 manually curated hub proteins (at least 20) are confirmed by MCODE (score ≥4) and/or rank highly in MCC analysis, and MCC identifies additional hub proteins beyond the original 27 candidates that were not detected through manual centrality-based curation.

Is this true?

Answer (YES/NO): YES